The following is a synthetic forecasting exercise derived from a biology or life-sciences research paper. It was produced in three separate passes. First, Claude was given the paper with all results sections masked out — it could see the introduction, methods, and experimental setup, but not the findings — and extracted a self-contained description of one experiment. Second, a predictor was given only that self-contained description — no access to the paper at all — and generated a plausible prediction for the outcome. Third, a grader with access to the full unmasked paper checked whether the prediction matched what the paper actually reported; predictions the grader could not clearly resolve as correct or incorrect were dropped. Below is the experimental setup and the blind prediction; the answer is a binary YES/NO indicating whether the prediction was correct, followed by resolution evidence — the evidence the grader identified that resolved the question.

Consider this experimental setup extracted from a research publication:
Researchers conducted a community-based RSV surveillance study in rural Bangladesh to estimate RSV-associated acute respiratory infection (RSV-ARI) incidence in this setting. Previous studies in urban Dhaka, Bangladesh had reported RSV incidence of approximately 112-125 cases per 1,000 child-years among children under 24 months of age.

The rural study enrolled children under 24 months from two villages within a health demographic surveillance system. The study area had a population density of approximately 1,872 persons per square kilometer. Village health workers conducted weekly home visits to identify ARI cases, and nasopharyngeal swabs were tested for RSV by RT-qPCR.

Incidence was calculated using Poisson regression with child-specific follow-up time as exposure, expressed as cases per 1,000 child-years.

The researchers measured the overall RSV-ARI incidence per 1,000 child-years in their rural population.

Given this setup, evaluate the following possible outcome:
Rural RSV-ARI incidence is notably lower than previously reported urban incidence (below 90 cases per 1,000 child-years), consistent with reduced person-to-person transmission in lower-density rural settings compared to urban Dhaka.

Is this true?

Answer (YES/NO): NO